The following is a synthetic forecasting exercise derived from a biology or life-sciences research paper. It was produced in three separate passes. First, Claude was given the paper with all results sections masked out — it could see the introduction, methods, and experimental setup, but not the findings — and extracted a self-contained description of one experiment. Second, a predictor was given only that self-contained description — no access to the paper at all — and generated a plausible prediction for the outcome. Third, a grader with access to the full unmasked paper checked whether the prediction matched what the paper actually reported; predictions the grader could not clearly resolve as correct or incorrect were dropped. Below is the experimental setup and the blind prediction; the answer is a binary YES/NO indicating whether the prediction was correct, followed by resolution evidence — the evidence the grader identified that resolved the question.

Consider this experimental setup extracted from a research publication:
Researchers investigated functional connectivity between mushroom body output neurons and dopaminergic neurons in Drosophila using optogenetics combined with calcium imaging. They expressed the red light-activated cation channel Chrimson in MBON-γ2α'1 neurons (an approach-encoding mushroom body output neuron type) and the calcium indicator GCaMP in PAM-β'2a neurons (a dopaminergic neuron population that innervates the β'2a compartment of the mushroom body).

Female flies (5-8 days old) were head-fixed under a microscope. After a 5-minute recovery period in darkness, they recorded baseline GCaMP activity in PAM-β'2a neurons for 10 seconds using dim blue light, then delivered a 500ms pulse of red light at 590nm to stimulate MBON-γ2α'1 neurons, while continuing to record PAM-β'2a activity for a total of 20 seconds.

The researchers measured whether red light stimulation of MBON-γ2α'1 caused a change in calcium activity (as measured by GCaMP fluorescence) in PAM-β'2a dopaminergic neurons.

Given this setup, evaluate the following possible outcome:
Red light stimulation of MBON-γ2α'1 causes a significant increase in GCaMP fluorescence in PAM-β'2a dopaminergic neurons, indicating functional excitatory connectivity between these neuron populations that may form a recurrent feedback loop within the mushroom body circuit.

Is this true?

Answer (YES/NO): YES